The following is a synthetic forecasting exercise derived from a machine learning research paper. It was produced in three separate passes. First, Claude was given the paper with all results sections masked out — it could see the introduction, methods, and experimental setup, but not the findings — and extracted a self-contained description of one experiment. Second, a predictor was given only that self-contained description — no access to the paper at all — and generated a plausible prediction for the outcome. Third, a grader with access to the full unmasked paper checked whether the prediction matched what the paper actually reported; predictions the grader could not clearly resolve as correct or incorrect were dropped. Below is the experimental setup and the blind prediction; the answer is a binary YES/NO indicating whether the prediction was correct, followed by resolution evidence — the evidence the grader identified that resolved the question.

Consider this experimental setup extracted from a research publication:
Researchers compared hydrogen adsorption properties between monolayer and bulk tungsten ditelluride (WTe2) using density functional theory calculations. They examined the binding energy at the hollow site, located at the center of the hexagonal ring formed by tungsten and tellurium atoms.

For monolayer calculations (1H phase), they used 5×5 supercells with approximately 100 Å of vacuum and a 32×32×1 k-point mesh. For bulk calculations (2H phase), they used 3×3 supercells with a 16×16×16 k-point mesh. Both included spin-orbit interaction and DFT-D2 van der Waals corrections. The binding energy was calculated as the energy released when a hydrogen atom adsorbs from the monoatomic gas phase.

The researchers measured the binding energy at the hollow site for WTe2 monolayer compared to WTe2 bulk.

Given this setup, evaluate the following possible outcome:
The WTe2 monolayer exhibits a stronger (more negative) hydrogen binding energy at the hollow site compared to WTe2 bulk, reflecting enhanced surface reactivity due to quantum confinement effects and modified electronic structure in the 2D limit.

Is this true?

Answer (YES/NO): NO